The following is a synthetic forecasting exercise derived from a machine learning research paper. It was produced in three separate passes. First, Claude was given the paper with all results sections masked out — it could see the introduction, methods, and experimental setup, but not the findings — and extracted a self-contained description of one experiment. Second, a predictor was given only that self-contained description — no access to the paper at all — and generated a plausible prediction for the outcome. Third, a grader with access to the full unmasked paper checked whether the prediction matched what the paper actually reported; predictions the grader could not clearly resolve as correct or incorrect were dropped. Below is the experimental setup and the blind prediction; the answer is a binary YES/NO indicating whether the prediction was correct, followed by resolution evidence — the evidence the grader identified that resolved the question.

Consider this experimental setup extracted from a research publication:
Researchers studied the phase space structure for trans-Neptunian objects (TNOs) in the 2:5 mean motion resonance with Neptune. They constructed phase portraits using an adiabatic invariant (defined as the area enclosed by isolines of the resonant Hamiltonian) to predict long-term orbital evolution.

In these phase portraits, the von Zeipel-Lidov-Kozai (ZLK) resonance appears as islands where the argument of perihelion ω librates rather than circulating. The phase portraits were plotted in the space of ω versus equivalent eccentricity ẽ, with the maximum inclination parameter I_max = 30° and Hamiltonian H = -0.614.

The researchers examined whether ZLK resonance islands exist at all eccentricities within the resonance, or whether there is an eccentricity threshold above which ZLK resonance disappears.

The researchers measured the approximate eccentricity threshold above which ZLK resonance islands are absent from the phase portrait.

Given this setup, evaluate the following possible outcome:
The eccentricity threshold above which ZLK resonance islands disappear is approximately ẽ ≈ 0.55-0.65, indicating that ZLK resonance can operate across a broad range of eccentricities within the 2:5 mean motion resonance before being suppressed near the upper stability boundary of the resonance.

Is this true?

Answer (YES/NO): NO